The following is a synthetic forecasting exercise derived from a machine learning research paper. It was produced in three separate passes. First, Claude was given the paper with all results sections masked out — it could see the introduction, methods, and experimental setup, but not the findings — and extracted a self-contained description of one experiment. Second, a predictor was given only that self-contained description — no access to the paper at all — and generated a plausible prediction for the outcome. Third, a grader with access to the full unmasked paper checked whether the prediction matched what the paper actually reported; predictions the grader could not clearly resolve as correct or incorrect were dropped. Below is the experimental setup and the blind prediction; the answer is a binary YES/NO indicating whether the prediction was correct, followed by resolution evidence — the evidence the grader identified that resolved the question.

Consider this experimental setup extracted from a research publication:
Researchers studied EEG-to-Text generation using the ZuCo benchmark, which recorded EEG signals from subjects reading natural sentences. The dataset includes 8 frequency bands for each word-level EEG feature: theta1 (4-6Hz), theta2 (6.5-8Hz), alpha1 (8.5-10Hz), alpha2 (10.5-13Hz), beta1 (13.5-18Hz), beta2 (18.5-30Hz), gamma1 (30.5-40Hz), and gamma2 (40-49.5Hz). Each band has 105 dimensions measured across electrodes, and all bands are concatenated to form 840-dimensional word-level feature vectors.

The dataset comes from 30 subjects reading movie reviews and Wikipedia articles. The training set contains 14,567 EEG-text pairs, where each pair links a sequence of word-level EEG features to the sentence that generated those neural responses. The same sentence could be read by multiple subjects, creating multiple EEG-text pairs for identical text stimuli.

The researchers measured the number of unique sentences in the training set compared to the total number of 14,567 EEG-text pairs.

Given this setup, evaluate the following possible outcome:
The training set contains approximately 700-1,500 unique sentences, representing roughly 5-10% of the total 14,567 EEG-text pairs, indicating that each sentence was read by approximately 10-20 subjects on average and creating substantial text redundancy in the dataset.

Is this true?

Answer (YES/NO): YES